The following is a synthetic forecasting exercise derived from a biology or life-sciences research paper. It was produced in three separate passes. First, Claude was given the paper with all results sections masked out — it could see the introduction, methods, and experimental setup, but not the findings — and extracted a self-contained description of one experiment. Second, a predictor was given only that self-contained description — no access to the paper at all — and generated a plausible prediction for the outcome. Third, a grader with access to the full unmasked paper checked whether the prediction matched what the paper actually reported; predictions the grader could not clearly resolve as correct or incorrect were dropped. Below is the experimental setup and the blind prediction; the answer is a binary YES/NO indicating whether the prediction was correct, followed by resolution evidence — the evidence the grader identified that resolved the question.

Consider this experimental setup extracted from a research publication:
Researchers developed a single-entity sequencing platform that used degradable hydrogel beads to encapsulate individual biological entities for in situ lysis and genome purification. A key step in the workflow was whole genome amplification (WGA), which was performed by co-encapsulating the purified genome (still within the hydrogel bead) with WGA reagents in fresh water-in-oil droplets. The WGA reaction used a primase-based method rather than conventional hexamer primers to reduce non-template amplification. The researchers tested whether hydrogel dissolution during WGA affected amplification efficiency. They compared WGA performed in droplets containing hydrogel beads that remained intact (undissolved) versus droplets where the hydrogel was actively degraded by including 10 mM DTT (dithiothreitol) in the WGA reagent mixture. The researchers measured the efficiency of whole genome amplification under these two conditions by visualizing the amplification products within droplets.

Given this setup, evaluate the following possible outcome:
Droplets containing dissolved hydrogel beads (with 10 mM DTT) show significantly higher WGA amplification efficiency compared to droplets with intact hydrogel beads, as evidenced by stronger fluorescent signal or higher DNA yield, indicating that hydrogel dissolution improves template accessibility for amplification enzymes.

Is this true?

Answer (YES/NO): YES